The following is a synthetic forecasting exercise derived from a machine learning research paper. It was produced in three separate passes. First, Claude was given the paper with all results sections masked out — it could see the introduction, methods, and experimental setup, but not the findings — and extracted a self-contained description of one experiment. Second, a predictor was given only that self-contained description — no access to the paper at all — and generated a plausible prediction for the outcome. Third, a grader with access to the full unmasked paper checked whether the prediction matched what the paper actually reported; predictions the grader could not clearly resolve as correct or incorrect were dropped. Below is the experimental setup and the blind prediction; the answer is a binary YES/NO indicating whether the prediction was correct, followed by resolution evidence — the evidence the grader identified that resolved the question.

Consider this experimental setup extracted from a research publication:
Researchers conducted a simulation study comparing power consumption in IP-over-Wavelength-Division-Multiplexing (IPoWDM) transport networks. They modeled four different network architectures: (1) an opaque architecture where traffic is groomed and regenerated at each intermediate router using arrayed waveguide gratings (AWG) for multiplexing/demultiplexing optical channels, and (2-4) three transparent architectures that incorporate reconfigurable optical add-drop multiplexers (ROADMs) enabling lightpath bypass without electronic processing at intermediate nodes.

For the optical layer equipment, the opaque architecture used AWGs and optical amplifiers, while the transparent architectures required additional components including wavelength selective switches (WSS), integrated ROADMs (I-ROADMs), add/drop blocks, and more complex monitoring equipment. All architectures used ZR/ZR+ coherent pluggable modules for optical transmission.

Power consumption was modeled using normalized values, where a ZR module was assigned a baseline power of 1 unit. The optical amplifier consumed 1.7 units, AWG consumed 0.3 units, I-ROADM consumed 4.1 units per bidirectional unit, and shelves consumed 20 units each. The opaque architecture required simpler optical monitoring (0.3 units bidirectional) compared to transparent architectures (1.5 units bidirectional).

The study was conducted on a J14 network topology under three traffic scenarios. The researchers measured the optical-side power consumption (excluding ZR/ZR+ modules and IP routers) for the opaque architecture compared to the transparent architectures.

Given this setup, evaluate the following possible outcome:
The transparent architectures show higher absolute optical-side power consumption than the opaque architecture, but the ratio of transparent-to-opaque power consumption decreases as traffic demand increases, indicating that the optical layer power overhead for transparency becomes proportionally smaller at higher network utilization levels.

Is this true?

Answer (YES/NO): NO